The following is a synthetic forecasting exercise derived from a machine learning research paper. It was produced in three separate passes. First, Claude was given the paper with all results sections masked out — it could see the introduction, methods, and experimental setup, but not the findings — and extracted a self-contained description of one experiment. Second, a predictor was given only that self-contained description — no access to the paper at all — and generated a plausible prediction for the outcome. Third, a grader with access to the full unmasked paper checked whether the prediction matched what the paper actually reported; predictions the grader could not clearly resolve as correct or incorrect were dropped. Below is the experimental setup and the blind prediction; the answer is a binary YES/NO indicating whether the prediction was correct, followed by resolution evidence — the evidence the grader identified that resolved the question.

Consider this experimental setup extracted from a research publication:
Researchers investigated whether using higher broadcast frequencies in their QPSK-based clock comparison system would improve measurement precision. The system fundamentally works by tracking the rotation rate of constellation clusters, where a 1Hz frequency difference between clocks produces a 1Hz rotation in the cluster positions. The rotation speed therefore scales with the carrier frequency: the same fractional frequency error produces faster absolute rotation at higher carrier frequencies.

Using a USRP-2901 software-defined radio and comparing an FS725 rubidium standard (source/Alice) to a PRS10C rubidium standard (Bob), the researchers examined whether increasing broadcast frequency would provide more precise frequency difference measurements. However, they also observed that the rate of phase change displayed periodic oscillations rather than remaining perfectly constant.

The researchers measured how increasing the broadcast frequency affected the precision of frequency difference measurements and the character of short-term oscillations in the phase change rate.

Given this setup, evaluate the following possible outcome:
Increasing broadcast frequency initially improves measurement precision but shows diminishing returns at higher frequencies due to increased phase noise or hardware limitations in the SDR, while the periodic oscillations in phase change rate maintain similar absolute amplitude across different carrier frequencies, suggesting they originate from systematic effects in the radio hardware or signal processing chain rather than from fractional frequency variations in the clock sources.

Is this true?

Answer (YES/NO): NO